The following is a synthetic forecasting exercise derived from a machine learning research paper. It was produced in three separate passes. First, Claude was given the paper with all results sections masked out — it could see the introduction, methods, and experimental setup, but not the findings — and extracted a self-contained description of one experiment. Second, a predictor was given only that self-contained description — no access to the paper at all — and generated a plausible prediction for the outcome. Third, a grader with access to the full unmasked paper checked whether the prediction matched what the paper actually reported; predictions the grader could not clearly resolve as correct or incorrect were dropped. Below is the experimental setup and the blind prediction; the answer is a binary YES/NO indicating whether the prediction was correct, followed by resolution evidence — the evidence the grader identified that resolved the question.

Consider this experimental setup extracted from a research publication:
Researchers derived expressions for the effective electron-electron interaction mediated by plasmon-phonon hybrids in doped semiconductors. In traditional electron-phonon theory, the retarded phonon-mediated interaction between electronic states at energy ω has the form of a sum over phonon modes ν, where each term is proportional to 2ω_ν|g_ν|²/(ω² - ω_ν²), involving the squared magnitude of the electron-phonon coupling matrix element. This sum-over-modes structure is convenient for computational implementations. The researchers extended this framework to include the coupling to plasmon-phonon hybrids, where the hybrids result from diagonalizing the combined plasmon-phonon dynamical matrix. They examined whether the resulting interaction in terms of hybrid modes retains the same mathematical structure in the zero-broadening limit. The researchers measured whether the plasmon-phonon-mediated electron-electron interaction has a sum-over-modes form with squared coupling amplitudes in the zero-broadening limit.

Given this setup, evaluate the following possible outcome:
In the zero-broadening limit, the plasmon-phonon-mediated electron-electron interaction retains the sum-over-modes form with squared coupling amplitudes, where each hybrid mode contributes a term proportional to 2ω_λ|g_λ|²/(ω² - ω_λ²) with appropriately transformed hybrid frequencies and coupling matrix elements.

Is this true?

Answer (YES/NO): YES